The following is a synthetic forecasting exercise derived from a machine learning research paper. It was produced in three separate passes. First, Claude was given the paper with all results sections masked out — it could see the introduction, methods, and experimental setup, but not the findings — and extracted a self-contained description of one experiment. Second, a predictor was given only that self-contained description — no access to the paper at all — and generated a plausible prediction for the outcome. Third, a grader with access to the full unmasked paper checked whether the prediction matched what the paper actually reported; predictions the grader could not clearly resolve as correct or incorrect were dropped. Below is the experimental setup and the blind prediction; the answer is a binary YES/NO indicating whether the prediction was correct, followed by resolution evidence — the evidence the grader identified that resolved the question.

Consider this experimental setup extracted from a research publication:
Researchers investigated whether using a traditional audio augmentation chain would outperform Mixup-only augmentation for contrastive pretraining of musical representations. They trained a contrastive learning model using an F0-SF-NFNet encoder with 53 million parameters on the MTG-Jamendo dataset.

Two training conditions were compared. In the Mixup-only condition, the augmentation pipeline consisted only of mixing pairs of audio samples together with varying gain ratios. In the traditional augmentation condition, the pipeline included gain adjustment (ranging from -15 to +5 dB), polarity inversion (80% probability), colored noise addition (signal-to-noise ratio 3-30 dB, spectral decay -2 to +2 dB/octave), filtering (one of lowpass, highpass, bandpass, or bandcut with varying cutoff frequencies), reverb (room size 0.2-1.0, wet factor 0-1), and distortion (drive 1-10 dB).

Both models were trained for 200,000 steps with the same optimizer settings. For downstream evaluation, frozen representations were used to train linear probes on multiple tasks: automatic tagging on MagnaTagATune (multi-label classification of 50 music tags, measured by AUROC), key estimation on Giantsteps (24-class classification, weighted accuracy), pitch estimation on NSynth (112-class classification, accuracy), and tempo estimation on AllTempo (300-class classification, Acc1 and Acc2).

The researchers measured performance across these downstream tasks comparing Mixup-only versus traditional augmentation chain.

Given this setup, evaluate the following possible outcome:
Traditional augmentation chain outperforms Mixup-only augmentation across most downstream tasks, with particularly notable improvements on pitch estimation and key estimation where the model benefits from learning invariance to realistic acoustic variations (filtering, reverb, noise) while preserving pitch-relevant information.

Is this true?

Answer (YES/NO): NO